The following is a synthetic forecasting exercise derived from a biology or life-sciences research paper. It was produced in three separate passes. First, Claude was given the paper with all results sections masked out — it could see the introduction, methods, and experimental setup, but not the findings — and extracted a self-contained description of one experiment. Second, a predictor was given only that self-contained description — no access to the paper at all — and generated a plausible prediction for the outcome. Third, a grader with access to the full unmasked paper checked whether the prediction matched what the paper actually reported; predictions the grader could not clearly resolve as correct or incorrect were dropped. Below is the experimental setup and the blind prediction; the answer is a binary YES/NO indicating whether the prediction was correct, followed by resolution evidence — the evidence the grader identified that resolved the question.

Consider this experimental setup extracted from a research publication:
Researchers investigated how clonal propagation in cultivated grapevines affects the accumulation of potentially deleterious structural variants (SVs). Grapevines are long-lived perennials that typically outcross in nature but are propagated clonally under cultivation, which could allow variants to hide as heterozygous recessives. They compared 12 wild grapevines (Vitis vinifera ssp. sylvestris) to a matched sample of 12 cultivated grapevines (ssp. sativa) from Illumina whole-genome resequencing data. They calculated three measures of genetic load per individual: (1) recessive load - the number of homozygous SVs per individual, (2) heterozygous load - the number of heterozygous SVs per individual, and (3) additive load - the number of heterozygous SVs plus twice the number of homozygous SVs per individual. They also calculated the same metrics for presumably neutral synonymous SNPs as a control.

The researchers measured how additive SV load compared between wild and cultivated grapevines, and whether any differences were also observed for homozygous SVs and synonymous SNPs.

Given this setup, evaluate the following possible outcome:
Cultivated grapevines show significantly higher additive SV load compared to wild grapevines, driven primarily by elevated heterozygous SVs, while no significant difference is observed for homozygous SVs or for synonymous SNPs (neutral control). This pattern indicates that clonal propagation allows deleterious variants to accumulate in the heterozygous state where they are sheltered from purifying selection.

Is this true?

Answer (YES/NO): YES